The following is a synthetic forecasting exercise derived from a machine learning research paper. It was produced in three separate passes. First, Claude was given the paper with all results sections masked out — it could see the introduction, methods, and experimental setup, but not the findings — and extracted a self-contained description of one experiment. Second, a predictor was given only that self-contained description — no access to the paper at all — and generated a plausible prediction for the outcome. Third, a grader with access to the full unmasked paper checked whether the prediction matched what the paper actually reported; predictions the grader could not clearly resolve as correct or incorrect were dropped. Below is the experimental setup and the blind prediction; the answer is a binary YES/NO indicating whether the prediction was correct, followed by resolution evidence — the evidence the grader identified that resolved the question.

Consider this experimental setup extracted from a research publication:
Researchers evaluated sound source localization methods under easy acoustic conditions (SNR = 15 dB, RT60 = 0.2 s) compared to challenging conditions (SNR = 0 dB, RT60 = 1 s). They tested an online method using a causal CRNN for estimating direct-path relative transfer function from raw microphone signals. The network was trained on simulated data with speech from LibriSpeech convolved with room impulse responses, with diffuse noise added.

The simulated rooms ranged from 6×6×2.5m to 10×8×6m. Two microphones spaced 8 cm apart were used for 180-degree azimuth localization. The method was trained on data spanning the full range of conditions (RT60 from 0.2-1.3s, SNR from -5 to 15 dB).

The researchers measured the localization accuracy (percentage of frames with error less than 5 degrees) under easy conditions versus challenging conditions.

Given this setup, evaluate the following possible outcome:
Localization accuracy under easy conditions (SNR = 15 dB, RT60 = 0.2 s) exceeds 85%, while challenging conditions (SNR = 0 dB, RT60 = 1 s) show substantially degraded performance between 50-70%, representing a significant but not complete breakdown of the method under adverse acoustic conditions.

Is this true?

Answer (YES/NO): NO